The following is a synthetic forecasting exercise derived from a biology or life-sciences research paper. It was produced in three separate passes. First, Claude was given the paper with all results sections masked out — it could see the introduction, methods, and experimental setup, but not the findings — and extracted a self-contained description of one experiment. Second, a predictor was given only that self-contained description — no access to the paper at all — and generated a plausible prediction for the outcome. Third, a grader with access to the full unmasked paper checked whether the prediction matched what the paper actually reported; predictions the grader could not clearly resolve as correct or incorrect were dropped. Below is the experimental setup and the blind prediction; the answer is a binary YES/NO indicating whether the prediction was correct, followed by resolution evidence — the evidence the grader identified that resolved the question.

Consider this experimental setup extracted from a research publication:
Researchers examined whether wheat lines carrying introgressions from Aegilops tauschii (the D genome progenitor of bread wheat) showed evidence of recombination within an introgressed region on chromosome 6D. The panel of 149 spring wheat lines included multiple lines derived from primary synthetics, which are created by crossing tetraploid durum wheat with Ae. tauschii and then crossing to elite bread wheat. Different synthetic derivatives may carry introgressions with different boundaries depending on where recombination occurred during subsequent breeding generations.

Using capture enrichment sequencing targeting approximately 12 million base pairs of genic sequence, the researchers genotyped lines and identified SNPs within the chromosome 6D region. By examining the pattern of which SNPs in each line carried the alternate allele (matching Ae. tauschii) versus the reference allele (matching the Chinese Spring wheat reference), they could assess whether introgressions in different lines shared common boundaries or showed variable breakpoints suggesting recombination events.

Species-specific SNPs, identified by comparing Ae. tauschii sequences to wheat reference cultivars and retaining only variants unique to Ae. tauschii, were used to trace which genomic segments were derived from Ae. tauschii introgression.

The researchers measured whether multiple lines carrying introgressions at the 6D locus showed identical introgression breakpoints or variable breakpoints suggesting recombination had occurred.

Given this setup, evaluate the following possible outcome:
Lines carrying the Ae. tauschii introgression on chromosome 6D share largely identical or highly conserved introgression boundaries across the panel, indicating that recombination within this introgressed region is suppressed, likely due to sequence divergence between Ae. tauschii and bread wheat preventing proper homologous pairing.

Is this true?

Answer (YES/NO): NO